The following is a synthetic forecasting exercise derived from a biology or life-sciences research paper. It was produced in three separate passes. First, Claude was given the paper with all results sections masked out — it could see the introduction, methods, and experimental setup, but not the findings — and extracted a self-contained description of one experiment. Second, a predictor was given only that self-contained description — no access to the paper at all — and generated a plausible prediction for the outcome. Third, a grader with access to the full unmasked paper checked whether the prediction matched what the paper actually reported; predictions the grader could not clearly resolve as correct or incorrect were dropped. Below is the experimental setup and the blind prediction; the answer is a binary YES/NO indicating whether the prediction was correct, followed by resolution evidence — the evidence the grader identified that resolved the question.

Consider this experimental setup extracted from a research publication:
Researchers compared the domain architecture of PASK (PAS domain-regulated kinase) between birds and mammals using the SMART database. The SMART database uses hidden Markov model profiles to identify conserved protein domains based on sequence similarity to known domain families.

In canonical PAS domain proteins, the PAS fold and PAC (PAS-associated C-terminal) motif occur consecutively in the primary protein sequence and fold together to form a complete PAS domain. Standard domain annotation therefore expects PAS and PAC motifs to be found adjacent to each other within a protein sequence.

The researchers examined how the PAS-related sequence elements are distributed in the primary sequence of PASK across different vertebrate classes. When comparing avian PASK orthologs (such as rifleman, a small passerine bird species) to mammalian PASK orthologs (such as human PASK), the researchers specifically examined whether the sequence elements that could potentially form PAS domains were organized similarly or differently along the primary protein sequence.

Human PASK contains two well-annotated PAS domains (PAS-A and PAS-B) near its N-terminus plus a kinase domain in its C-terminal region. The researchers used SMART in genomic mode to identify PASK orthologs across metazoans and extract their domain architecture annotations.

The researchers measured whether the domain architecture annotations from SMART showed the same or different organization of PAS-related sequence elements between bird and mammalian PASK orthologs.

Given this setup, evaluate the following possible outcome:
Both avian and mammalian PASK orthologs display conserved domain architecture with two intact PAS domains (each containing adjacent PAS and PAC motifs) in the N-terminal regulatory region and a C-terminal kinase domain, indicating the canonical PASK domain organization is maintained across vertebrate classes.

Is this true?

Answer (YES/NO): NO